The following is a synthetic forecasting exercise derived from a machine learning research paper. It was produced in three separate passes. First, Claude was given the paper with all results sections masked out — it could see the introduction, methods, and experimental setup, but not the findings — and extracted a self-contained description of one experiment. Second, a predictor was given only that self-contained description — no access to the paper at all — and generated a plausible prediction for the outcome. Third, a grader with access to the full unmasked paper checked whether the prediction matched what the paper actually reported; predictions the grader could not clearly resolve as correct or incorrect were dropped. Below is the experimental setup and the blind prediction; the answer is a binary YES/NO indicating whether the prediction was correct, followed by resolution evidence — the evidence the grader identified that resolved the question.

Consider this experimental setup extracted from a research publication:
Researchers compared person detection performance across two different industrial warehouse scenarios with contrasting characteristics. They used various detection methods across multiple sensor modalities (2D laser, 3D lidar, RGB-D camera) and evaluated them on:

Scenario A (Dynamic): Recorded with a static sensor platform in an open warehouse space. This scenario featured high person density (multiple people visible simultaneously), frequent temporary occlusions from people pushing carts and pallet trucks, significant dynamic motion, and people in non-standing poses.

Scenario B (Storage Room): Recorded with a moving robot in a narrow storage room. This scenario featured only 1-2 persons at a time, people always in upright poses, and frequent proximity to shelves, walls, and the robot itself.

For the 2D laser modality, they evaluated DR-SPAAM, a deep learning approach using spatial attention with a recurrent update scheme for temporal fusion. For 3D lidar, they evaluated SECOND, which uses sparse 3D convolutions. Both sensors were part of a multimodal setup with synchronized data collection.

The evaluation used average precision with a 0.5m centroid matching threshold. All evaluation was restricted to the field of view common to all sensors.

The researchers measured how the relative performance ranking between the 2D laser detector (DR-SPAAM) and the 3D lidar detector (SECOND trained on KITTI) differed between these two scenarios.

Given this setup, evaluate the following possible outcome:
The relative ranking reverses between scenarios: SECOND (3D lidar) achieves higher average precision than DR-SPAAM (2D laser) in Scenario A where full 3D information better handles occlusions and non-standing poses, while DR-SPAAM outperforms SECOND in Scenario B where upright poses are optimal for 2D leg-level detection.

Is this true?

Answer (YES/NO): NO